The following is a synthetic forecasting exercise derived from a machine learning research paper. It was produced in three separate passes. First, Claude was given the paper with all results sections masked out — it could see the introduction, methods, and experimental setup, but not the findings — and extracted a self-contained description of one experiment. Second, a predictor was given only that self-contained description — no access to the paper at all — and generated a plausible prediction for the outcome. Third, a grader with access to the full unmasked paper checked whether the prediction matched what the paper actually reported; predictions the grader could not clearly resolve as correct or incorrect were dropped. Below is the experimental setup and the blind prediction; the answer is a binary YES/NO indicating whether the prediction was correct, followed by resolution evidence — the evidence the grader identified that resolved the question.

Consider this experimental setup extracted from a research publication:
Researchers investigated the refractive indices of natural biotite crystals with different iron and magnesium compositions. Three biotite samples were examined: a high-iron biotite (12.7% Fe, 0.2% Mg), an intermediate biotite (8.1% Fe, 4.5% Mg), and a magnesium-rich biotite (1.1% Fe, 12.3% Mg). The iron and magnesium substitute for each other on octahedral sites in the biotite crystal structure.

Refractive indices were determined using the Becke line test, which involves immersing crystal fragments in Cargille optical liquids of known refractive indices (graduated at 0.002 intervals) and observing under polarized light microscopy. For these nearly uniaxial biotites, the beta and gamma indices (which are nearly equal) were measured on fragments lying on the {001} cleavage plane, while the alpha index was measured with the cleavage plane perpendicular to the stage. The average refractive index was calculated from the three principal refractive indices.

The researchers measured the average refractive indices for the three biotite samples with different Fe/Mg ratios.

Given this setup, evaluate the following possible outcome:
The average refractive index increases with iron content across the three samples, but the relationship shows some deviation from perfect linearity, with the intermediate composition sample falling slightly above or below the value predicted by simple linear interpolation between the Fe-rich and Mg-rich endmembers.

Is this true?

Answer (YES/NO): NO